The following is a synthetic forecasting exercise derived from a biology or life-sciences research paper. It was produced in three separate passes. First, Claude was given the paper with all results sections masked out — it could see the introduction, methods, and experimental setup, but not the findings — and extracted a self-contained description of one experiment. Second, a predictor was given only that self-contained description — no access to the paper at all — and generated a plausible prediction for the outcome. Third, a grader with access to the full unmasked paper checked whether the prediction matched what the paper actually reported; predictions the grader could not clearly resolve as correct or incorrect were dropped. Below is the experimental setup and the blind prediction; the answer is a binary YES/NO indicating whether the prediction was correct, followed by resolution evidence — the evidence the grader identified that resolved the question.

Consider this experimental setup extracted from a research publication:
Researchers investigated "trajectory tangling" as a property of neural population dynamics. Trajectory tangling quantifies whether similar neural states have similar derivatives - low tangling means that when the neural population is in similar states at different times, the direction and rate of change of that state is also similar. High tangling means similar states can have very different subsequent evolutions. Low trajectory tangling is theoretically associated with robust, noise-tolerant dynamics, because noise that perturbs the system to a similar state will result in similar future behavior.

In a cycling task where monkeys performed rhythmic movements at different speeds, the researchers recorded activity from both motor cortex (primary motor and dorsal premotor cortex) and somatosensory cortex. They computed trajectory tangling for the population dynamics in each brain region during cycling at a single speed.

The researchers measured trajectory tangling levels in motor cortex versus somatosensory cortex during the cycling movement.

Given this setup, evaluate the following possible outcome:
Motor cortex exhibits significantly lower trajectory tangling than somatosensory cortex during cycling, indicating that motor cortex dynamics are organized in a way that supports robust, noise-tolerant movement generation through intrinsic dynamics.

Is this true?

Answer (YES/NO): YES